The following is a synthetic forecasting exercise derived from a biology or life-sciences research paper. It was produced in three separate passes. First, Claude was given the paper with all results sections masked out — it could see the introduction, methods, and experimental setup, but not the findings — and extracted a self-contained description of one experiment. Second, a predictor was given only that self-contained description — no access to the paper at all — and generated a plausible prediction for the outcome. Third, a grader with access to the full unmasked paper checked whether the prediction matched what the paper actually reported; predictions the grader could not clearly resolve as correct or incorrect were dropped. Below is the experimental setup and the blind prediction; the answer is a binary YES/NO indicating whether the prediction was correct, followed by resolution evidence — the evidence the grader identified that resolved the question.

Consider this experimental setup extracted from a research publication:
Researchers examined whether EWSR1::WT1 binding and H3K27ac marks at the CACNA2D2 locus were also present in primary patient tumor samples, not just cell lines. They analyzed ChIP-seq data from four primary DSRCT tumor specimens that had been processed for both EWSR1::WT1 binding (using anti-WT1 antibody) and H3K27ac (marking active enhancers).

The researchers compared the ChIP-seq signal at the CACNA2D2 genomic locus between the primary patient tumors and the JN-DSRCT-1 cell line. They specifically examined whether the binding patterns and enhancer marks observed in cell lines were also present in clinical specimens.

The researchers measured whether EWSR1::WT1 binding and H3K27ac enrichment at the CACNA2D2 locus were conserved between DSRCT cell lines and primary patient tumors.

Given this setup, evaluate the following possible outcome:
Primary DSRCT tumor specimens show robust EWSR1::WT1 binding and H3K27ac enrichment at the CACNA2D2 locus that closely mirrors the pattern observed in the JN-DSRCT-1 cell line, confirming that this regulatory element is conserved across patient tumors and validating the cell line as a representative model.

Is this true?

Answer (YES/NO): YES